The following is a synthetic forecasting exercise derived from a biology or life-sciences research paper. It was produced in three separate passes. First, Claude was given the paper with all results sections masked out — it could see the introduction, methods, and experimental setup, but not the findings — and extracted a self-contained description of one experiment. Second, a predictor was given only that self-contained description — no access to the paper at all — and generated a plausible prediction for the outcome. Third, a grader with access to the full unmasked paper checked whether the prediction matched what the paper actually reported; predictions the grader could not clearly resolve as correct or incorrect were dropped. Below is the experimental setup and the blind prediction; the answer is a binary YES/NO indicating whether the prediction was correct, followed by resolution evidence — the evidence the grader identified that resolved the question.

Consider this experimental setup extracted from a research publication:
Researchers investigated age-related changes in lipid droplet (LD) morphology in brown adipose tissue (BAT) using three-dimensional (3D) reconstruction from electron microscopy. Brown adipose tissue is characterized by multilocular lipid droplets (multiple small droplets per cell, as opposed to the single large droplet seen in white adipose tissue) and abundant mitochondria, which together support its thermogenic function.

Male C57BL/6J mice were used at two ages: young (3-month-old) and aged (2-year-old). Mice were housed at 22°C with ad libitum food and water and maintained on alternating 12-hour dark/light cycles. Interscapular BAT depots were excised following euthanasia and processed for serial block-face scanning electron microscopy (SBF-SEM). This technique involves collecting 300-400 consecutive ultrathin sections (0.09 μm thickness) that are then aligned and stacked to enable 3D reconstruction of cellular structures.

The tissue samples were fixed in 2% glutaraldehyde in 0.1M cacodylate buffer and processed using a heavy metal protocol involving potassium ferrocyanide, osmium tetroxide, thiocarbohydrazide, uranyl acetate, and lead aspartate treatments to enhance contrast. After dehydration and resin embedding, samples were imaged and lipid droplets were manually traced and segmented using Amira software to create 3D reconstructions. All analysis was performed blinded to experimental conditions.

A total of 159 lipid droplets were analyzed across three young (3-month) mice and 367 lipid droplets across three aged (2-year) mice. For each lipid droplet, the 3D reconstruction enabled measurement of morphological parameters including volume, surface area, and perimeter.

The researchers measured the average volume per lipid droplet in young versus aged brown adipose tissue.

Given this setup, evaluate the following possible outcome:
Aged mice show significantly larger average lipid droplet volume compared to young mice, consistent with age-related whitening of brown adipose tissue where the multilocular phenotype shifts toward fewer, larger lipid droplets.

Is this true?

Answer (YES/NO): NO